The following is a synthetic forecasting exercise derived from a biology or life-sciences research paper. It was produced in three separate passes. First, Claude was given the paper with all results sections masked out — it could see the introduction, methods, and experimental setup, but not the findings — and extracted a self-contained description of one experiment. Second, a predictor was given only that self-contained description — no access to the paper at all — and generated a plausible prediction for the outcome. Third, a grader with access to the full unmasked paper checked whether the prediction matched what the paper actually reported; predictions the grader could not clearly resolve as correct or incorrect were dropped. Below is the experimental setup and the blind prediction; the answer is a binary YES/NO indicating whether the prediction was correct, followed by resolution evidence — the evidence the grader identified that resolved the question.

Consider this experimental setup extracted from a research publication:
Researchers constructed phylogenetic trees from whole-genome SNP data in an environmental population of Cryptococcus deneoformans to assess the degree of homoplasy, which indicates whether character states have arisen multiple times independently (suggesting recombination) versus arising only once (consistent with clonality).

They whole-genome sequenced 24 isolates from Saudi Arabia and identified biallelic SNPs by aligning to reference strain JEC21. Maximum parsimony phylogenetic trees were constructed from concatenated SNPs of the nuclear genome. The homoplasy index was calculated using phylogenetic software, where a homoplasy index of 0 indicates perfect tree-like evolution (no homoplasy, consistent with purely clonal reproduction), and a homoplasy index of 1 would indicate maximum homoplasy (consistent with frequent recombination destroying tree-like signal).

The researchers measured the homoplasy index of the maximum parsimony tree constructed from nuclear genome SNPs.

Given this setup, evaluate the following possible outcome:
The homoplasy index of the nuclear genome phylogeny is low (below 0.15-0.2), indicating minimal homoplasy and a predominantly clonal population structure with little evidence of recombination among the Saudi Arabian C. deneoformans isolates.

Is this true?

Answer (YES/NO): NO